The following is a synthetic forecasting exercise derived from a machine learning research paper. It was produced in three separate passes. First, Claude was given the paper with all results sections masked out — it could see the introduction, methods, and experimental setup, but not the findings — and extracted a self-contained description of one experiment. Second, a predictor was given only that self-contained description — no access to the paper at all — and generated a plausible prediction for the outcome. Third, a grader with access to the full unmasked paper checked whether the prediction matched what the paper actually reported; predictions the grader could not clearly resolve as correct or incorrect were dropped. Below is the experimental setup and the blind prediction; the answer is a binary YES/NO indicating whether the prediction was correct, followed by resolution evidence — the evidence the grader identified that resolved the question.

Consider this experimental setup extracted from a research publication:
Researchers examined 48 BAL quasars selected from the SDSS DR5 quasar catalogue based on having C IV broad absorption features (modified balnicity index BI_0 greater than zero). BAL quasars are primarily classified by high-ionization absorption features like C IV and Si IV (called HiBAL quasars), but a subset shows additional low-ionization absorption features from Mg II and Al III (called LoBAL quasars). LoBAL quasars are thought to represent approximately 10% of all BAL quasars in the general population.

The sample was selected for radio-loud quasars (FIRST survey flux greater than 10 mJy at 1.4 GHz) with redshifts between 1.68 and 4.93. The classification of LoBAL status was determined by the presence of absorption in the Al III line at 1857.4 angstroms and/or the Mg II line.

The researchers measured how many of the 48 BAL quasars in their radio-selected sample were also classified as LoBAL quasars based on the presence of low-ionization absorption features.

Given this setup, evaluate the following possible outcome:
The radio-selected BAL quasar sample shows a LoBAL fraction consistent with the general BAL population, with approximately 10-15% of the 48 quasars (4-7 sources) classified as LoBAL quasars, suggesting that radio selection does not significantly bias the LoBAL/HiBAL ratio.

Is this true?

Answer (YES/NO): NO